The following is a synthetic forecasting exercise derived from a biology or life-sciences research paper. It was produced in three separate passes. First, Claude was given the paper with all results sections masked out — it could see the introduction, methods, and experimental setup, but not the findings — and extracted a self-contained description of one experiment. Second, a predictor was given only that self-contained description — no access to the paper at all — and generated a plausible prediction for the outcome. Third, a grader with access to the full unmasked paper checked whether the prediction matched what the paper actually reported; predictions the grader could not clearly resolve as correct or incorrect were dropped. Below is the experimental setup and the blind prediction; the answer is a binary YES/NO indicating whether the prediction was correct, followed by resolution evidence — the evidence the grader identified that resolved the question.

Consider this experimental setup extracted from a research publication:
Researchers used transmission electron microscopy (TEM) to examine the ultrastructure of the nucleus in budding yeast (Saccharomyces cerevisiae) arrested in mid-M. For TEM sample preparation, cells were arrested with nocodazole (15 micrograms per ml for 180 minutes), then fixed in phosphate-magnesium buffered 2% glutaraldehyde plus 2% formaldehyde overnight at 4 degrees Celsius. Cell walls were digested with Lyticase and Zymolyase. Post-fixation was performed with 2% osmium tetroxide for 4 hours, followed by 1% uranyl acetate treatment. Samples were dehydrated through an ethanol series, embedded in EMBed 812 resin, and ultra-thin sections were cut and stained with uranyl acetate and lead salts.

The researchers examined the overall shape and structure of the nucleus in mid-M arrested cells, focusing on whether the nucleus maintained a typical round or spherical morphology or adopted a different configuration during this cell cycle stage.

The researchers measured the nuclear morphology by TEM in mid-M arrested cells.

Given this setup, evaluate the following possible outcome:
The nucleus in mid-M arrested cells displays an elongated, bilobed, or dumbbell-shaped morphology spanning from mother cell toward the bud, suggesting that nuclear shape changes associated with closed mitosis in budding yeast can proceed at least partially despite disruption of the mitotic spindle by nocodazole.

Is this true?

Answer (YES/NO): NO